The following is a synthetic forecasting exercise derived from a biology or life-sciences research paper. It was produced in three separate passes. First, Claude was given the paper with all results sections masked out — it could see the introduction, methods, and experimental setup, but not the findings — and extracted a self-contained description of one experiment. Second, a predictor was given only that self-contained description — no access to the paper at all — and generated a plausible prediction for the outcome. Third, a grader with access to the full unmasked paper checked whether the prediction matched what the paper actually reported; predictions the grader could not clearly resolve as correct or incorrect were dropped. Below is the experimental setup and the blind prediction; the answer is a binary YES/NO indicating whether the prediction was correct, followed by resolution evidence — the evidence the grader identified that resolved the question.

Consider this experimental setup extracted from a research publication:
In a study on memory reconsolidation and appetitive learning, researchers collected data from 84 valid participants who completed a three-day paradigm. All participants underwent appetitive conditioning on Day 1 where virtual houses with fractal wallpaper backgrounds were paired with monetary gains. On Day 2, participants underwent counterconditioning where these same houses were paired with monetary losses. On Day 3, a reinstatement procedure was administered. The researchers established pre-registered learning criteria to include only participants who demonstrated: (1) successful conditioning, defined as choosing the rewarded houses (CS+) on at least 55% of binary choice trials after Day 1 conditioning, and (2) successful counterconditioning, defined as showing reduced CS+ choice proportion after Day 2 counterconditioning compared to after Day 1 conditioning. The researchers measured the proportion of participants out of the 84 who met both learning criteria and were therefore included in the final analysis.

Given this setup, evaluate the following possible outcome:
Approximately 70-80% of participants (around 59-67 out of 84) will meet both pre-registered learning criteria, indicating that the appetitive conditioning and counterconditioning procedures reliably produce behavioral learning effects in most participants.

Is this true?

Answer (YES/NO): NO